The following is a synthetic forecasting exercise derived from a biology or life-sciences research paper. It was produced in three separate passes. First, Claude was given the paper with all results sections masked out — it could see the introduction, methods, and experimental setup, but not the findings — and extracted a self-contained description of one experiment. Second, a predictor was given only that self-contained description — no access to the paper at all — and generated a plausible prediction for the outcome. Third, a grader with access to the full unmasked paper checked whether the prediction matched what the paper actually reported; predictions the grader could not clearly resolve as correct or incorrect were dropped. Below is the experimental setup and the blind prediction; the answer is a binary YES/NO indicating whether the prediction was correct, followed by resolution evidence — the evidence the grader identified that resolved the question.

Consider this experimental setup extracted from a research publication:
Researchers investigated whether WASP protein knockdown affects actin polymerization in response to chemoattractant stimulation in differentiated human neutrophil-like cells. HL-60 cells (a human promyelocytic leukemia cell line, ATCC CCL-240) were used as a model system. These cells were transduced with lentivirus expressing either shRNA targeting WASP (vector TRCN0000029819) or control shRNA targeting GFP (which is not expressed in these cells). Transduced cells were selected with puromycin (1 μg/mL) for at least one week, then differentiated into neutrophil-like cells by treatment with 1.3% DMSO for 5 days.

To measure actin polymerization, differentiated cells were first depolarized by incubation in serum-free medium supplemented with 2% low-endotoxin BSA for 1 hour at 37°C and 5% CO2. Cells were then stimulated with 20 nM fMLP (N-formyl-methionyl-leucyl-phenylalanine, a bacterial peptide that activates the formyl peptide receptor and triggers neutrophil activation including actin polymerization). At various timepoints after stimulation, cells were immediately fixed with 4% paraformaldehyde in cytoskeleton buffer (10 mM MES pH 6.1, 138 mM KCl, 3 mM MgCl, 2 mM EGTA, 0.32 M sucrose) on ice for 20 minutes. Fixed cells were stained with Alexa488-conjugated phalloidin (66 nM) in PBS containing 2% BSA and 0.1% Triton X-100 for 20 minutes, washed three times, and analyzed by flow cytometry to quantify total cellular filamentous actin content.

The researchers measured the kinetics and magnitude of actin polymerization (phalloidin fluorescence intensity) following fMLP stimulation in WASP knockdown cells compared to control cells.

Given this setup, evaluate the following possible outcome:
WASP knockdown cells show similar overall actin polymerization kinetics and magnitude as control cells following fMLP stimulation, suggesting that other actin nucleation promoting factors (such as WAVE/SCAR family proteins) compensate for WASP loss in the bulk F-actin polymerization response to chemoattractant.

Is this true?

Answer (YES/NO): NO